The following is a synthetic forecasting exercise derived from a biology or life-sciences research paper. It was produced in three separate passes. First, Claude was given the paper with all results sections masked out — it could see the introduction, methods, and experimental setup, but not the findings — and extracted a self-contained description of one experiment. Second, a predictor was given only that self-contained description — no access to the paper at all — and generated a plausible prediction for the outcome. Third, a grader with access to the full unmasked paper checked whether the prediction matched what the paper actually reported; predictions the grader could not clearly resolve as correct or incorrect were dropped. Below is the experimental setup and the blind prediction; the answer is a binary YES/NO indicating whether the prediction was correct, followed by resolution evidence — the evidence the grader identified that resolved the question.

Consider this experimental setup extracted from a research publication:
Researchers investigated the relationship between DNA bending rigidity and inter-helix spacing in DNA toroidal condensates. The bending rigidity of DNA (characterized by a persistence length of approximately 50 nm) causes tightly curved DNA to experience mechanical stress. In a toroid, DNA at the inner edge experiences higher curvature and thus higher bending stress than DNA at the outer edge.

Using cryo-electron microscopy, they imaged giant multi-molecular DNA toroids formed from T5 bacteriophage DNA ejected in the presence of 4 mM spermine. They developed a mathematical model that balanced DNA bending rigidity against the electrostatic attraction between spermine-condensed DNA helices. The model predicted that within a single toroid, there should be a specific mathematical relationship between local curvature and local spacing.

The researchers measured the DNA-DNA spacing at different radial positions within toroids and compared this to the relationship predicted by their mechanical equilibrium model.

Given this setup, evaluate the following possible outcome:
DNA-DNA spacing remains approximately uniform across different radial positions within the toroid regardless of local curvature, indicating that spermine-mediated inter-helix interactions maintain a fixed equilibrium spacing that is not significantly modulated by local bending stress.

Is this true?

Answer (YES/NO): NO